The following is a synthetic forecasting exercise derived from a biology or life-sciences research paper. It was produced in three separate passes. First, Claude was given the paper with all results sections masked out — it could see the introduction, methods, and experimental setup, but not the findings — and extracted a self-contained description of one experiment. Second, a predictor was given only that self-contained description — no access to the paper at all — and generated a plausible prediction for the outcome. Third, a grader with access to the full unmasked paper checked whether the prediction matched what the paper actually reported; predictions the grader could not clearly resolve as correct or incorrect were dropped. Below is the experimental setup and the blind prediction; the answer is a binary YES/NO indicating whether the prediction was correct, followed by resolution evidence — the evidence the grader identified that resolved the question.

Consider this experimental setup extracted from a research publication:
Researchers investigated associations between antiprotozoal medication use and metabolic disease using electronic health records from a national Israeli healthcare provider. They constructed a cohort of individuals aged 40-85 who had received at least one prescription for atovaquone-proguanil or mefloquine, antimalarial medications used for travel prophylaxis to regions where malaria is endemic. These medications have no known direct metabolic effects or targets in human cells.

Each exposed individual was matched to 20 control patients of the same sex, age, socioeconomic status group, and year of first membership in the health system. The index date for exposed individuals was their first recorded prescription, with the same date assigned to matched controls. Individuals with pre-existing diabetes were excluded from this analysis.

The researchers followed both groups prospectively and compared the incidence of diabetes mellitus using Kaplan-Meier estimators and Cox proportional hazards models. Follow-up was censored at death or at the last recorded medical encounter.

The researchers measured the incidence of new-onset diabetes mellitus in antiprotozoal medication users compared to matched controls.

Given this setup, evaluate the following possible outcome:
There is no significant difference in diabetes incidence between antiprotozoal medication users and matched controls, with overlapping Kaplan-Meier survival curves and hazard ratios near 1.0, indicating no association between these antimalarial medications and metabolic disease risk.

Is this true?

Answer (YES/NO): NO